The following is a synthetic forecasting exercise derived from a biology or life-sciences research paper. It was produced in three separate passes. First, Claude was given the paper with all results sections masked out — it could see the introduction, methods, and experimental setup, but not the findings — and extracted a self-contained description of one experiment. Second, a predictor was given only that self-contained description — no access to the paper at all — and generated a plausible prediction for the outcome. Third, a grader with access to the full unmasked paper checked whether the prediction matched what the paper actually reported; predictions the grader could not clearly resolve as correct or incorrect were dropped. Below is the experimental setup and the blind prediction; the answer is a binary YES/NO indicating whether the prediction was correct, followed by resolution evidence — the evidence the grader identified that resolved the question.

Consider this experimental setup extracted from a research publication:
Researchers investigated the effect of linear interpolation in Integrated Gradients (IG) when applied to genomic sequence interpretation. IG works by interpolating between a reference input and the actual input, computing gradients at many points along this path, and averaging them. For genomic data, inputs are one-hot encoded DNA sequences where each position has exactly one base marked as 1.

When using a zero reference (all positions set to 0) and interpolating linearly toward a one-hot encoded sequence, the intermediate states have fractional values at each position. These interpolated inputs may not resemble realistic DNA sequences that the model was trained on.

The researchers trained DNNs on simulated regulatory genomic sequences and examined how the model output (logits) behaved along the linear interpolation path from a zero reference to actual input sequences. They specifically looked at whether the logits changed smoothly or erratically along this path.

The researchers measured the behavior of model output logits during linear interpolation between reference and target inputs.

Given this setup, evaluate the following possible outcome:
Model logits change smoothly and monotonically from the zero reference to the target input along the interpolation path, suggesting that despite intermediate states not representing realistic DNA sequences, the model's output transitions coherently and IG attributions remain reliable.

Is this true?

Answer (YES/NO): NO